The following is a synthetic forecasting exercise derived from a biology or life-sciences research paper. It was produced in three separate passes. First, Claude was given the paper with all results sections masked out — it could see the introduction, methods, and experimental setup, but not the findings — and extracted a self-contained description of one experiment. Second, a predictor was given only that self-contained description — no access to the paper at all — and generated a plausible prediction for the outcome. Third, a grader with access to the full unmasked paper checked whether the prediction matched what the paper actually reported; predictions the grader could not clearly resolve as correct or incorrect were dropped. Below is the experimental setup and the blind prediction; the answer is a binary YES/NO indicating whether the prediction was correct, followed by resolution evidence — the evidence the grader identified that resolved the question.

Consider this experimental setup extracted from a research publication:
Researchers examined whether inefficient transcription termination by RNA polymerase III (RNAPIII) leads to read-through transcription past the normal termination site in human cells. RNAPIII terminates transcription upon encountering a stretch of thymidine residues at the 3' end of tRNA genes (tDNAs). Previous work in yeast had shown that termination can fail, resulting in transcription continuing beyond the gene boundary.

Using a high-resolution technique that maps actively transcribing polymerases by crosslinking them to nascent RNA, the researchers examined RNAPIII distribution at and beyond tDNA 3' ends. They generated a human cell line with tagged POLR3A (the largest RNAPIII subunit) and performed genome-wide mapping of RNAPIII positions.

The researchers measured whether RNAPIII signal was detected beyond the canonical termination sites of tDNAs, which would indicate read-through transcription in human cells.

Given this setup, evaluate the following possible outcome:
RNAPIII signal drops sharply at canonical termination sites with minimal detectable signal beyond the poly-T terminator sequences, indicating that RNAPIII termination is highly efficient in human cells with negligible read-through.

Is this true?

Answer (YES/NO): NO